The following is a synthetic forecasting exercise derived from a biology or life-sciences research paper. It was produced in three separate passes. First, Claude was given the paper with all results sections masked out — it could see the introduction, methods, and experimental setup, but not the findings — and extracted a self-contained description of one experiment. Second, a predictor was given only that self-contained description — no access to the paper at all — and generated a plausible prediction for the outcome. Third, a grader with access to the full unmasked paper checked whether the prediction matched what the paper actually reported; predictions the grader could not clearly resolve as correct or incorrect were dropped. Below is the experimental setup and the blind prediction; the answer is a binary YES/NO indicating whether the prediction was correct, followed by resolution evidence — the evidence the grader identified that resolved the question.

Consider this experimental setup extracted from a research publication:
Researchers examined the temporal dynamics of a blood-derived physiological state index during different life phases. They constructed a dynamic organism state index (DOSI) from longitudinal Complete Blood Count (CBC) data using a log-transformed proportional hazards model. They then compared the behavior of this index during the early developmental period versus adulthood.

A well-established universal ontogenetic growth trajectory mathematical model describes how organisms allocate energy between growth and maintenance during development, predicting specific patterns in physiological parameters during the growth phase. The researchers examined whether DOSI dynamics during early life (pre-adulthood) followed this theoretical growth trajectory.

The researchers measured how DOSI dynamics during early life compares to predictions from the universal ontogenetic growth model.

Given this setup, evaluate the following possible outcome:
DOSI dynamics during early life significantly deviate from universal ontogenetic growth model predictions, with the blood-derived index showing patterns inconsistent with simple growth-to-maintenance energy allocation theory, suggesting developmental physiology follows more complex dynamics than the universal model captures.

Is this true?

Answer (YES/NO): NO